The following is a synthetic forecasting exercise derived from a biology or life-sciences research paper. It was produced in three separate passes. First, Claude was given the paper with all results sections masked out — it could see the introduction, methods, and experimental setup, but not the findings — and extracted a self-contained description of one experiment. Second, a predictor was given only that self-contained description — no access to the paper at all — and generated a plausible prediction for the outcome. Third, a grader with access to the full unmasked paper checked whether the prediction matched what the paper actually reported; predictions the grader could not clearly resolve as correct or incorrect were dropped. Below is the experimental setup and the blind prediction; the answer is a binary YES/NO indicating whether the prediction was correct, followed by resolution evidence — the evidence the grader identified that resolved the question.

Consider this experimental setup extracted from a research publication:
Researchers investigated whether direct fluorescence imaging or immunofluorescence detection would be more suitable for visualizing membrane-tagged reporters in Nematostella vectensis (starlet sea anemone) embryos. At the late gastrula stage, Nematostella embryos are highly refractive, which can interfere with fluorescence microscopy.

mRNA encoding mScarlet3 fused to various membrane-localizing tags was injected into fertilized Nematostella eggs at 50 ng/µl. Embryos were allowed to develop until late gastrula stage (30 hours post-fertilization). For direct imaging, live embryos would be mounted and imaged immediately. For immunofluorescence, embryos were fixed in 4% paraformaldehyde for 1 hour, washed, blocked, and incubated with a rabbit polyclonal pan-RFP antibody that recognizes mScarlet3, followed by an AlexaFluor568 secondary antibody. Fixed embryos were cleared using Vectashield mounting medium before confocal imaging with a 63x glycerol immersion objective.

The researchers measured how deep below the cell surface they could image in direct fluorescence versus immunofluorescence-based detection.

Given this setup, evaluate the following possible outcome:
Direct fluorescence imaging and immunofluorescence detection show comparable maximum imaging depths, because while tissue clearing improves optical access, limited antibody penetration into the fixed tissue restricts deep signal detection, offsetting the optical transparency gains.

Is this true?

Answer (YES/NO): NO